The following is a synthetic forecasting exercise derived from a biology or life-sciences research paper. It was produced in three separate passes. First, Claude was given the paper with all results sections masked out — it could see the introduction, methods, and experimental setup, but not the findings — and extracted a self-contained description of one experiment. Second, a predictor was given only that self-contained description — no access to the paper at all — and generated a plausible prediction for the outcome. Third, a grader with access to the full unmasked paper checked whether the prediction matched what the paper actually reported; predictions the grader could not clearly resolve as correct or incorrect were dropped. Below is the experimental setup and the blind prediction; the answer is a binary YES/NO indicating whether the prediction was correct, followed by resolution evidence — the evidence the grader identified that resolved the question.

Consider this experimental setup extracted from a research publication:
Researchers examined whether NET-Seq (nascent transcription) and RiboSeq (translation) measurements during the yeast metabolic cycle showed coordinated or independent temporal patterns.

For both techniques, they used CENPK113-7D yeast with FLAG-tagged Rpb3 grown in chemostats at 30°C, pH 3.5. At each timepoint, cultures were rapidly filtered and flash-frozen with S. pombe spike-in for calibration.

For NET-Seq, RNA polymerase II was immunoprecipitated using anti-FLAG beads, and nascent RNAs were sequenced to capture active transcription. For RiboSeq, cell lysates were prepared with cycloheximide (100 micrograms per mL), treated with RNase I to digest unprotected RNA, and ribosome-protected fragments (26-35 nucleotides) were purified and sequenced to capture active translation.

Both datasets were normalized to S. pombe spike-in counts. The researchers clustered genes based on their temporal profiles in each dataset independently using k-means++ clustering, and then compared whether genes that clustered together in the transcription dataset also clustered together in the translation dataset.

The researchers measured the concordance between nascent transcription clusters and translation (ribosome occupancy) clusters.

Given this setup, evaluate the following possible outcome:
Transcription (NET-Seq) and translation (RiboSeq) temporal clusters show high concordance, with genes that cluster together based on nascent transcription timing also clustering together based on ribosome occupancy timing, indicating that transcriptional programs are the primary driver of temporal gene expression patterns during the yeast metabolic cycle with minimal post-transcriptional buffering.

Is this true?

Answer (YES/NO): NO